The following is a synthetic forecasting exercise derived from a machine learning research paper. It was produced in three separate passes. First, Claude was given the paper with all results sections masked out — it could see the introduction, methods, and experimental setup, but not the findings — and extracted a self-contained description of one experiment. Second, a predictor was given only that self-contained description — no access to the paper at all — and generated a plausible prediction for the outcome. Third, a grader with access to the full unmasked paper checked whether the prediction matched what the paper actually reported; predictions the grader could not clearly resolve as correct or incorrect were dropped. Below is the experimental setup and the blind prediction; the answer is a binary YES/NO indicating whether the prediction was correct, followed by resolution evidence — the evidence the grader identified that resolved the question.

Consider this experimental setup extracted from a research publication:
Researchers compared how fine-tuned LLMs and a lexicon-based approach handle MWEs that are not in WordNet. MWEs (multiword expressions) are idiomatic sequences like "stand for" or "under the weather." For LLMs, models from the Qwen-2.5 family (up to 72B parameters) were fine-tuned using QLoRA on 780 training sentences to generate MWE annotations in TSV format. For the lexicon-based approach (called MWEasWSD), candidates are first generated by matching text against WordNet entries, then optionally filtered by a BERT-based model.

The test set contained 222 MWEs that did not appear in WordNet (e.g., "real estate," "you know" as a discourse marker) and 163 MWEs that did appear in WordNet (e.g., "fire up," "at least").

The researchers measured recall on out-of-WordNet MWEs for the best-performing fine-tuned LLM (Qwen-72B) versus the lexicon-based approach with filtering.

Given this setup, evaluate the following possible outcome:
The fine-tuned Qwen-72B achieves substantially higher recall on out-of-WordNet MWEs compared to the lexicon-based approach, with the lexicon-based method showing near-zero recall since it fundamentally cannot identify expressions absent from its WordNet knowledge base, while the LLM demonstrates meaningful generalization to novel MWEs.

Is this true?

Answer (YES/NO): YES